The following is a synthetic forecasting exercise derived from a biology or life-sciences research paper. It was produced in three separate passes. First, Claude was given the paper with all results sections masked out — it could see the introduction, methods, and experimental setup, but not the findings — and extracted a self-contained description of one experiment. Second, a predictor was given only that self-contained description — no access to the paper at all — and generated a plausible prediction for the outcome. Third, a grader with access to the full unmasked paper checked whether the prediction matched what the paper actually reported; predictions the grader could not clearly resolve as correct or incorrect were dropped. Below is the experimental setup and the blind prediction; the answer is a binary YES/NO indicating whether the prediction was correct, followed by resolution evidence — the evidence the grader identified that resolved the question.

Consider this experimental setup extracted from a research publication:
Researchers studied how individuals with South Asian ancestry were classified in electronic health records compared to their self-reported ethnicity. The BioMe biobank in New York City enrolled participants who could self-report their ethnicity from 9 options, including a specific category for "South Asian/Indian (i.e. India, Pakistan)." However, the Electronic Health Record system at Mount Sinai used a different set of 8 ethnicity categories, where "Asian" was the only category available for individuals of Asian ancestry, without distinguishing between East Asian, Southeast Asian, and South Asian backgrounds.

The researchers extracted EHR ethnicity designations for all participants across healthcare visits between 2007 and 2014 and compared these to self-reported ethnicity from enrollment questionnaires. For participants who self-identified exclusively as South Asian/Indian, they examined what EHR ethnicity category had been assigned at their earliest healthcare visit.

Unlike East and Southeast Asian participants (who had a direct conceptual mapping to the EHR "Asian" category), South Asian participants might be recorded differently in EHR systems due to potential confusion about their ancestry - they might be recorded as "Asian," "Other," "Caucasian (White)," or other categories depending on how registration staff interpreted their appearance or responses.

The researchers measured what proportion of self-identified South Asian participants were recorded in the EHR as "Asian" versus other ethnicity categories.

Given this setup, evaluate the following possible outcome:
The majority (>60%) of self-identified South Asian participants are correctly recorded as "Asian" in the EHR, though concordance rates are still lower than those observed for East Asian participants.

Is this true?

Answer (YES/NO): NO